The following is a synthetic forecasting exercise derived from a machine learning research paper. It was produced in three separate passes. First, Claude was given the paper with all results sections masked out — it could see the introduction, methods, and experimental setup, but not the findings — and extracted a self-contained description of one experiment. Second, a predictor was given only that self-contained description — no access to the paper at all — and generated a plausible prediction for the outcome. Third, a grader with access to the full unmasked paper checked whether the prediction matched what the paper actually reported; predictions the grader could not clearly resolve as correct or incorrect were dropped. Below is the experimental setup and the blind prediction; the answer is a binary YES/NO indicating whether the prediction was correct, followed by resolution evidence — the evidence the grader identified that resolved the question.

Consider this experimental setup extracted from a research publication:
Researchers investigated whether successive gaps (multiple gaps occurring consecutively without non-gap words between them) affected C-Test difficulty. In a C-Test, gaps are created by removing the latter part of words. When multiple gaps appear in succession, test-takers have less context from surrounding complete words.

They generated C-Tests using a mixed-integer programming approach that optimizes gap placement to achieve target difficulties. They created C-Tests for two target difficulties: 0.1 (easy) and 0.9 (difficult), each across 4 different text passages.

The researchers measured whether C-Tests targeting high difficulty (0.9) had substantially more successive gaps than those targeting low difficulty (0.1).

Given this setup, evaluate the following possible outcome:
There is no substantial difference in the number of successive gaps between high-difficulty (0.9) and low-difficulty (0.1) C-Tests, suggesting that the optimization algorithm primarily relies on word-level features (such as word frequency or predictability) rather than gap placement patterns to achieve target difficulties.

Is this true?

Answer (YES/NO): YES